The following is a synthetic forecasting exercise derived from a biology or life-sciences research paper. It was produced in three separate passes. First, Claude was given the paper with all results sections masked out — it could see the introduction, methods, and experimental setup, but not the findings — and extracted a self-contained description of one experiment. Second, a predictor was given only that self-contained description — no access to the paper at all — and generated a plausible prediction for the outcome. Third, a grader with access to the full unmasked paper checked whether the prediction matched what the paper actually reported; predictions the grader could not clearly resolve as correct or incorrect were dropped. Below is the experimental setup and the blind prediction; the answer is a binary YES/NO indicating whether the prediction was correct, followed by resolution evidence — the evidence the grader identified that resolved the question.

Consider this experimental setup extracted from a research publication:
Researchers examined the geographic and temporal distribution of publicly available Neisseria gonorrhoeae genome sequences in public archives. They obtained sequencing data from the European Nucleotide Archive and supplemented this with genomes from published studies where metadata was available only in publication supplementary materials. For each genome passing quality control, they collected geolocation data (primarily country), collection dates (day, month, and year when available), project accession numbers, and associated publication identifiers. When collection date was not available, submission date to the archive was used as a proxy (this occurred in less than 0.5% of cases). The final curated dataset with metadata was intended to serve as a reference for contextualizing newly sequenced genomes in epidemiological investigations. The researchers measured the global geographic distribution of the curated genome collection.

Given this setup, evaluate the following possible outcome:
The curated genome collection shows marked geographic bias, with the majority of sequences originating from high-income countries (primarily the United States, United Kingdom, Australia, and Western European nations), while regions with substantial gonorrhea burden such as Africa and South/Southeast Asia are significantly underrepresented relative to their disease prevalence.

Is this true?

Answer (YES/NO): YES